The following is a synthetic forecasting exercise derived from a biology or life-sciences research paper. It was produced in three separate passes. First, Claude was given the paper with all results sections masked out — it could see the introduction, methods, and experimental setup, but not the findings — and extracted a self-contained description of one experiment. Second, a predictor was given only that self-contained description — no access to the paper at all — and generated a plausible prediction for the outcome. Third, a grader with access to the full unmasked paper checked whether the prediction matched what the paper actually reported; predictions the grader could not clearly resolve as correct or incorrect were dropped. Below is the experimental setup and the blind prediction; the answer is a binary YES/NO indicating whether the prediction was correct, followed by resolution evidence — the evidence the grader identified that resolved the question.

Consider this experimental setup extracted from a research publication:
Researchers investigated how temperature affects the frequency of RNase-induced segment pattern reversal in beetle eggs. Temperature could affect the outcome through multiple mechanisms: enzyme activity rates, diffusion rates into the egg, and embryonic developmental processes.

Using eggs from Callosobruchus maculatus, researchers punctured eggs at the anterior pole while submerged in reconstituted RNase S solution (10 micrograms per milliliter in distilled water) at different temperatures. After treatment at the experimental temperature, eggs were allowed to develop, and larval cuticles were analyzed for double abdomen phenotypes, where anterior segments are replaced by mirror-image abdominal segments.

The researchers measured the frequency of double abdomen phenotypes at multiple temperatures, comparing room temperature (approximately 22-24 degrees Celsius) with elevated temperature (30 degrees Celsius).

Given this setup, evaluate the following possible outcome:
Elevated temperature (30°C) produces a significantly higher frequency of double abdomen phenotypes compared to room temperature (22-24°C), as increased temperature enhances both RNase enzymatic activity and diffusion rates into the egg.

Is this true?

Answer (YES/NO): YES